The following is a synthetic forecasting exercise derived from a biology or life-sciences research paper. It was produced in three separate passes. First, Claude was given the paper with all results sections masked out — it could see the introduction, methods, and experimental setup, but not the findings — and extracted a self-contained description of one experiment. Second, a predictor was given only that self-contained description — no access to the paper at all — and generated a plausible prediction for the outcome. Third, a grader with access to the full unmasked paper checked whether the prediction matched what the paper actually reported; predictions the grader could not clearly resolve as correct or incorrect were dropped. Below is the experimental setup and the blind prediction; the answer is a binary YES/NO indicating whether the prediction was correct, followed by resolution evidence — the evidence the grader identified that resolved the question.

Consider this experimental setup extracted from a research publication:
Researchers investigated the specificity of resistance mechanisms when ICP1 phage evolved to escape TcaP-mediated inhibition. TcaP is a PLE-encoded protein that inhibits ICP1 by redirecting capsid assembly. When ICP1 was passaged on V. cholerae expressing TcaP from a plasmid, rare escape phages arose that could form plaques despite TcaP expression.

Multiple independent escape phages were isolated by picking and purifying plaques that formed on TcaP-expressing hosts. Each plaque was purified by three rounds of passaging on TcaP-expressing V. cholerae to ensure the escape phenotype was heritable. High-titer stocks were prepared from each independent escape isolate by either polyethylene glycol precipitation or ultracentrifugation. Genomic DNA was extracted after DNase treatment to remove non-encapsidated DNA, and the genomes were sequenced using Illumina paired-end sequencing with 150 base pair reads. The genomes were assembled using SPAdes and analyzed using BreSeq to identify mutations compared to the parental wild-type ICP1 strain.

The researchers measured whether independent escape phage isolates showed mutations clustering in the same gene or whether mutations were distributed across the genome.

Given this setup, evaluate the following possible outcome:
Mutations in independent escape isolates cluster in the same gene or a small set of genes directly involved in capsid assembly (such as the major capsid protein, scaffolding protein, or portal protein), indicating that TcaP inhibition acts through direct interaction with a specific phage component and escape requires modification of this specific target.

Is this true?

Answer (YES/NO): YES